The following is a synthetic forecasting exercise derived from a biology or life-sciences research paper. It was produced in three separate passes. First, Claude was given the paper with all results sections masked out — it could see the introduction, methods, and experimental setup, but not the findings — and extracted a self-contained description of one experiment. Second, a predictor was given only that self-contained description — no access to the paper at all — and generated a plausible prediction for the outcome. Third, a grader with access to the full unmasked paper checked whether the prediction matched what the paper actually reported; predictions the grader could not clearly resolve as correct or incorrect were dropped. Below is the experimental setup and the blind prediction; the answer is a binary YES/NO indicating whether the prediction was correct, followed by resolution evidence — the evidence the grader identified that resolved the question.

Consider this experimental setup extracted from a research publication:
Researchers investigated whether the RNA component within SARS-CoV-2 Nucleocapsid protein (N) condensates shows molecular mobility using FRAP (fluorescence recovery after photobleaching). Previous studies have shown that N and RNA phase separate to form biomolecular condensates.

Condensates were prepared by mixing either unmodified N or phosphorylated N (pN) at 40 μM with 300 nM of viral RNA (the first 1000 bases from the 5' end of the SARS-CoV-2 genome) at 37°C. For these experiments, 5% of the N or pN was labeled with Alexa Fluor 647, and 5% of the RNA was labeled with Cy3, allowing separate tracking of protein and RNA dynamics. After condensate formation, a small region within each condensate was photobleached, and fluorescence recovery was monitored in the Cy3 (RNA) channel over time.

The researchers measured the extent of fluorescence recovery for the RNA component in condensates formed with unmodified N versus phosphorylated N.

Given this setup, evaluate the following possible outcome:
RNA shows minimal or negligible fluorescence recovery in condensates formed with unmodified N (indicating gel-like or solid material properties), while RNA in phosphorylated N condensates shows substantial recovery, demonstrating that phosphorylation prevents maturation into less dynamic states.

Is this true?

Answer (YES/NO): NO